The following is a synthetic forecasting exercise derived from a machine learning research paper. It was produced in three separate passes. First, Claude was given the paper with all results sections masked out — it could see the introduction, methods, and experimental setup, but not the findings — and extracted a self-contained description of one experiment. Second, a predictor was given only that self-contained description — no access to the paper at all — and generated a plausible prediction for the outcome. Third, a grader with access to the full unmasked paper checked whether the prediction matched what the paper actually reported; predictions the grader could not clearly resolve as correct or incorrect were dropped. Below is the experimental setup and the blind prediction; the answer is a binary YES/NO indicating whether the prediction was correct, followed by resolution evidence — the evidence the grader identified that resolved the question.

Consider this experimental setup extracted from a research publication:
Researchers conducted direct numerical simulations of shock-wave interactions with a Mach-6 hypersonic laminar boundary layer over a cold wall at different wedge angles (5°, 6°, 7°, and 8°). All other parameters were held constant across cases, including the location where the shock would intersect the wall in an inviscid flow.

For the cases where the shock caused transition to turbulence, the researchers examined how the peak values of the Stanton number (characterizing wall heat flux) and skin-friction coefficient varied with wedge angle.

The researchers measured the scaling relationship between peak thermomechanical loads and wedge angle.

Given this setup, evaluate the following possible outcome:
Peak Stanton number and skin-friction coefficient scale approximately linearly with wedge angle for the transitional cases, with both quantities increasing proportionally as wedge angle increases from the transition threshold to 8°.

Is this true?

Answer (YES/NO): YES